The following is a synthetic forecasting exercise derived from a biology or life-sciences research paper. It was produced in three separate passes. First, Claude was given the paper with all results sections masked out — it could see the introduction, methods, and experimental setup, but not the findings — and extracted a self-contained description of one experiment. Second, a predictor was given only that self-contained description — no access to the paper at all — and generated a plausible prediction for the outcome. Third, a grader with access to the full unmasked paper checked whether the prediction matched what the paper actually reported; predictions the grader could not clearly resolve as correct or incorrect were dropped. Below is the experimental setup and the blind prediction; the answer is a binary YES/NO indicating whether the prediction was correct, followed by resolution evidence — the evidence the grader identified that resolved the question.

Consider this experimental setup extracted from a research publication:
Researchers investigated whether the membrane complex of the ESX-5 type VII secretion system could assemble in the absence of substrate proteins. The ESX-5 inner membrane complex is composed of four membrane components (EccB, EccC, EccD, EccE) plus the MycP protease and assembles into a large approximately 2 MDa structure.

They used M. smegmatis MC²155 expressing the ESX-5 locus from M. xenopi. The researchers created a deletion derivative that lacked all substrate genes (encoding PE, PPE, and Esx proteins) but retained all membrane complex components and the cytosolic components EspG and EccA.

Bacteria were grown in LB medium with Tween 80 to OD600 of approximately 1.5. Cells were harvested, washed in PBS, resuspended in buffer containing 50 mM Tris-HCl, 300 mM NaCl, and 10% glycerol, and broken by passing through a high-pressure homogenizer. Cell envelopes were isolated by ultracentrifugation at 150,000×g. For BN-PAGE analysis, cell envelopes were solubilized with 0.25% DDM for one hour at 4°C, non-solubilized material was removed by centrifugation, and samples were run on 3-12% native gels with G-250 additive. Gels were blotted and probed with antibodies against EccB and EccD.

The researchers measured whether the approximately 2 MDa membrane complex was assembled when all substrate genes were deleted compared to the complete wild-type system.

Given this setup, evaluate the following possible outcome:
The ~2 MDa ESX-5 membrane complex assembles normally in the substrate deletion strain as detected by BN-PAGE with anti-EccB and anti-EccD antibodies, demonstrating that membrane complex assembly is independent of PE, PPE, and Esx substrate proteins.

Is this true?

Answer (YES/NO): NO